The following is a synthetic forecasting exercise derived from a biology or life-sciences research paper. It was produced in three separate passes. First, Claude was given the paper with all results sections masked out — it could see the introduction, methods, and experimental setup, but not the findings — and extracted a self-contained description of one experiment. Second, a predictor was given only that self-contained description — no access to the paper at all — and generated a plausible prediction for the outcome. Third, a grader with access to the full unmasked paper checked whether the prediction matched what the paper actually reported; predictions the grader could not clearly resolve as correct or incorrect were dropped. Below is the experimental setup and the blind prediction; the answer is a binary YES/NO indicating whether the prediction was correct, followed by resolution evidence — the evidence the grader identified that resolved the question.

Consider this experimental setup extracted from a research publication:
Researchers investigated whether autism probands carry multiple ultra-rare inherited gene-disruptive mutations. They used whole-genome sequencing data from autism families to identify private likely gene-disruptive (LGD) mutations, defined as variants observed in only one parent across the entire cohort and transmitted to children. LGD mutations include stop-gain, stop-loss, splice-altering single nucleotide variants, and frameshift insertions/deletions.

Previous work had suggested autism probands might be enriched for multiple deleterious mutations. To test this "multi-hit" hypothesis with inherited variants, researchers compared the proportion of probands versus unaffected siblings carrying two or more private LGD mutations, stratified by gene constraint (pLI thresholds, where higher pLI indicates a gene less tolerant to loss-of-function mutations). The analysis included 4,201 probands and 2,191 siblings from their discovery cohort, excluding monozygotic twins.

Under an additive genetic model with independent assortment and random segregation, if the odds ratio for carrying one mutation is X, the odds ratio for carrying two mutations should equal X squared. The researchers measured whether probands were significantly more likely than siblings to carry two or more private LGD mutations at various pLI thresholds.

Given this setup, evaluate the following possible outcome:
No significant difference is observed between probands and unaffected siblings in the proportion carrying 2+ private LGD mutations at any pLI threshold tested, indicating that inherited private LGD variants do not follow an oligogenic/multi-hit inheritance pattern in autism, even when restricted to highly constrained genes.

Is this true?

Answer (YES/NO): NO